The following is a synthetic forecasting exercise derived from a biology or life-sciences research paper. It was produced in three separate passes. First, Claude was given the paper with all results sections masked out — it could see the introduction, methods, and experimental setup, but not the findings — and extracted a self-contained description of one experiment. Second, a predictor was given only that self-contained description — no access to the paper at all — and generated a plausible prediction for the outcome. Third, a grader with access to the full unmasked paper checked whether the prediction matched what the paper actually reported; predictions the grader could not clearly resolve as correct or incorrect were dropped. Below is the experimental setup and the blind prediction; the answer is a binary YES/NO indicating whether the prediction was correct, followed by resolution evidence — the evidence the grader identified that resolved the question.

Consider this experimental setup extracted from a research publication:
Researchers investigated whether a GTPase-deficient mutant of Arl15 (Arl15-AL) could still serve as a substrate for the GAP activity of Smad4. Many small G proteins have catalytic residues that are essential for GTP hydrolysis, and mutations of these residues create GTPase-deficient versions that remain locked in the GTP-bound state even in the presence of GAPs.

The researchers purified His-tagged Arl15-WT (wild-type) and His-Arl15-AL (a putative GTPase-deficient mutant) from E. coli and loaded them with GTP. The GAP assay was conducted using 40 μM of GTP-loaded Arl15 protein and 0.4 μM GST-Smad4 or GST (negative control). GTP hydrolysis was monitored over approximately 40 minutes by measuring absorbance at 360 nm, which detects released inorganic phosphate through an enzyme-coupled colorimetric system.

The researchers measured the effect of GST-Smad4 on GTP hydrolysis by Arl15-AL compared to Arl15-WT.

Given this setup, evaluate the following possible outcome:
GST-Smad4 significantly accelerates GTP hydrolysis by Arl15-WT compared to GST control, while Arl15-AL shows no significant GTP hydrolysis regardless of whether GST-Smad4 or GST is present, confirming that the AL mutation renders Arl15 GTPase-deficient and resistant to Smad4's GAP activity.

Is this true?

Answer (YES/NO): YES